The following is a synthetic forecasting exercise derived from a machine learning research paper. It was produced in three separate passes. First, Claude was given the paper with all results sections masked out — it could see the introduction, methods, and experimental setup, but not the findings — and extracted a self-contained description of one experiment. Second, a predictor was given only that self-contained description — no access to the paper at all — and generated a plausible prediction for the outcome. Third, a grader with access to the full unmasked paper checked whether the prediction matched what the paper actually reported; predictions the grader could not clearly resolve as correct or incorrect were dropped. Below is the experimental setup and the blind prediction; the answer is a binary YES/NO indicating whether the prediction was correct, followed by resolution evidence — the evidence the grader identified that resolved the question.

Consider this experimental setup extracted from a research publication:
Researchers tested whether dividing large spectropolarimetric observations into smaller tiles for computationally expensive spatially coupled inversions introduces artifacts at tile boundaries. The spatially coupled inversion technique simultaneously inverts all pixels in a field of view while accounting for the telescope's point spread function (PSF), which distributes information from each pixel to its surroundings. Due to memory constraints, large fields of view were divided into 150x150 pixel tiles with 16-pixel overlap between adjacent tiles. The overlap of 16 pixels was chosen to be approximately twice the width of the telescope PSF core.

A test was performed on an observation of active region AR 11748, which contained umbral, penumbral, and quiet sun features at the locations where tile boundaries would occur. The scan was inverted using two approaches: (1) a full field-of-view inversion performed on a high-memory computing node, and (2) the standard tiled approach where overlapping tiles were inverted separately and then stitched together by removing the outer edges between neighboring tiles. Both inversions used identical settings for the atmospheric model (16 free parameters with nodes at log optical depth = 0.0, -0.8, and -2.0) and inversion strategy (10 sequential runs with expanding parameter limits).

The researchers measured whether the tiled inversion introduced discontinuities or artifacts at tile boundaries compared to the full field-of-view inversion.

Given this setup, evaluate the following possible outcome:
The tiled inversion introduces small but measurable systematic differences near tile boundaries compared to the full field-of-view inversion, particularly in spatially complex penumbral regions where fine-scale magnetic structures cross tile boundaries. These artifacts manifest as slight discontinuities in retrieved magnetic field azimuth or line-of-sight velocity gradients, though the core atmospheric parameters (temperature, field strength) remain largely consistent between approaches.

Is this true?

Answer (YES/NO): NO